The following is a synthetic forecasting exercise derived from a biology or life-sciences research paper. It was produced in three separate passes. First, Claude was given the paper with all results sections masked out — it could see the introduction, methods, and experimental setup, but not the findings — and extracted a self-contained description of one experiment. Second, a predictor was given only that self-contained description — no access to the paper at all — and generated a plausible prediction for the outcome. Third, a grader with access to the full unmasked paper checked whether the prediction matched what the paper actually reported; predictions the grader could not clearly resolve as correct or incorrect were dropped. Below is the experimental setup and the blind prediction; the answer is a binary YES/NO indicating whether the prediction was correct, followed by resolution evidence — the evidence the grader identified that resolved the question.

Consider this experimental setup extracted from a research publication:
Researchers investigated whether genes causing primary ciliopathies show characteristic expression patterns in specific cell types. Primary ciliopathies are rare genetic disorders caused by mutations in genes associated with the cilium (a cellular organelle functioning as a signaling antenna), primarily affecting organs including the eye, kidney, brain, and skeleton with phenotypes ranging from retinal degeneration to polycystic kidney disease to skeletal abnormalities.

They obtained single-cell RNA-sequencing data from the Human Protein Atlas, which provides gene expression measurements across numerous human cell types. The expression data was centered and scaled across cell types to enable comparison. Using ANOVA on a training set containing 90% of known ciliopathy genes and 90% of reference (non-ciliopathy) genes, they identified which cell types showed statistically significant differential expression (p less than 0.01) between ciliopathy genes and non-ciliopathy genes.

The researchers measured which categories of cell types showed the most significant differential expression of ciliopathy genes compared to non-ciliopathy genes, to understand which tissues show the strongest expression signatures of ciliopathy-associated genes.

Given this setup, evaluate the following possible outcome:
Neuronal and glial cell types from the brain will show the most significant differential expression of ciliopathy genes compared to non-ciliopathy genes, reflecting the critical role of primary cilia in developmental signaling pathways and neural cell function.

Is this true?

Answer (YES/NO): NO